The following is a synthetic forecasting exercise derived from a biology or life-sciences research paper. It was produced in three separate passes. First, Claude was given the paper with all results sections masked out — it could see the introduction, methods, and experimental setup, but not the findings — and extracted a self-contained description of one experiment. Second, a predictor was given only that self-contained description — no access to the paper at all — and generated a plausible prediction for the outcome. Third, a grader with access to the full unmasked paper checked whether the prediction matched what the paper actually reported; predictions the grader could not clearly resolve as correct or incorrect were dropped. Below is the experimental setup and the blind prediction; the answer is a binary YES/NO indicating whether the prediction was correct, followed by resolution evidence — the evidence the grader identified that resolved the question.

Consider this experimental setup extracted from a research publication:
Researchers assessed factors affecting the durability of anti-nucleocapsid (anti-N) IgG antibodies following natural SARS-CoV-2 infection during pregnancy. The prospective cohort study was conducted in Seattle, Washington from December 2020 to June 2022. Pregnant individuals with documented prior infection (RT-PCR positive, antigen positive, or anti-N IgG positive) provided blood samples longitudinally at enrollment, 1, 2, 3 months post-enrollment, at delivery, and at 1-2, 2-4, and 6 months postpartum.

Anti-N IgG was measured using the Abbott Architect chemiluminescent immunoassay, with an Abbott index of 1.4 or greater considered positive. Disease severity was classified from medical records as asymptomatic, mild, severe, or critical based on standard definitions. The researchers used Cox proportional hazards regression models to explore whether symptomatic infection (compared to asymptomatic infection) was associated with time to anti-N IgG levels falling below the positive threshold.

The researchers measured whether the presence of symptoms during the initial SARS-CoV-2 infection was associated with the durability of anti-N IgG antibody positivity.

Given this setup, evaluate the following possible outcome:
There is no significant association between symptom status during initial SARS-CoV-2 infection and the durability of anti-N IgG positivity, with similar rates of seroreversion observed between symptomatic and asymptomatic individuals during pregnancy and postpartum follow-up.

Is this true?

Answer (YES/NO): YES